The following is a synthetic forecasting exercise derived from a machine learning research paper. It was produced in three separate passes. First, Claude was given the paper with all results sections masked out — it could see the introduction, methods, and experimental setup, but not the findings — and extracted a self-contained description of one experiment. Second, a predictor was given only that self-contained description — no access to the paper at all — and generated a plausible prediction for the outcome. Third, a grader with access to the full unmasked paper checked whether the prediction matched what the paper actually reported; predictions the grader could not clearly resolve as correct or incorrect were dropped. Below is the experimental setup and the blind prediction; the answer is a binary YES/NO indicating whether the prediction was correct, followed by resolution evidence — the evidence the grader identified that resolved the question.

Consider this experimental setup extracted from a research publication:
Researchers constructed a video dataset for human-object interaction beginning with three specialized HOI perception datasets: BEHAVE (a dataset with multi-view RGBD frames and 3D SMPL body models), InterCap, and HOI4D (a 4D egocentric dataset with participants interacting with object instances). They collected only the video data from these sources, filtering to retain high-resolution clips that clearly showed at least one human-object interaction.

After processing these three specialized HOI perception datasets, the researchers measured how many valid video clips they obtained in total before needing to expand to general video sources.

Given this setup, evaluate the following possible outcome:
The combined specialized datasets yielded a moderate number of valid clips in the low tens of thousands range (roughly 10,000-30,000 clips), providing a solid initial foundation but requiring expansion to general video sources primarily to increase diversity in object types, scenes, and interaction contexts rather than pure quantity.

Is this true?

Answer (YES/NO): NO